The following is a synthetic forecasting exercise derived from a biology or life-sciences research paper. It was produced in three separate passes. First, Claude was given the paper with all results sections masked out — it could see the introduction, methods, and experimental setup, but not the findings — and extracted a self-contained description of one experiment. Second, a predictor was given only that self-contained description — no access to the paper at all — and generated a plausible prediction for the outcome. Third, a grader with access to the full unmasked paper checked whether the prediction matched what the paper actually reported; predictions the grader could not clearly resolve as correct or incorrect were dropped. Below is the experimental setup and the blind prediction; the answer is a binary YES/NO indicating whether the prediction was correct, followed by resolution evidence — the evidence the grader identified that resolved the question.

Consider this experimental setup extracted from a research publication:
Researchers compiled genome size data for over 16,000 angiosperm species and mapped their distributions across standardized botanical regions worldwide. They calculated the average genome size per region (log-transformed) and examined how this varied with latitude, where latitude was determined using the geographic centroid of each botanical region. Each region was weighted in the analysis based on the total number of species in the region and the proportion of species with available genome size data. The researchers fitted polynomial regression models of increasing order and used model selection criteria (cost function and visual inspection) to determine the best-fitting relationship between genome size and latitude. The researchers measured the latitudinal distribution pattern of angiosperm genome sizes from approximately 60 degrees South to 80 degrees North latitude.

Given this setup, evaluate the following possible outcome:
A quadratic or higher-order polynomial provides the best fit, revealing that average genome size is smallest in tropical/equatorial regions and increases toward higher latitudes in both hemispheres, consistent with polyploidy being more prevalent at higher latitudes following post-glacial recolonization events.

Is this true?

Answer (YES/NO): NO